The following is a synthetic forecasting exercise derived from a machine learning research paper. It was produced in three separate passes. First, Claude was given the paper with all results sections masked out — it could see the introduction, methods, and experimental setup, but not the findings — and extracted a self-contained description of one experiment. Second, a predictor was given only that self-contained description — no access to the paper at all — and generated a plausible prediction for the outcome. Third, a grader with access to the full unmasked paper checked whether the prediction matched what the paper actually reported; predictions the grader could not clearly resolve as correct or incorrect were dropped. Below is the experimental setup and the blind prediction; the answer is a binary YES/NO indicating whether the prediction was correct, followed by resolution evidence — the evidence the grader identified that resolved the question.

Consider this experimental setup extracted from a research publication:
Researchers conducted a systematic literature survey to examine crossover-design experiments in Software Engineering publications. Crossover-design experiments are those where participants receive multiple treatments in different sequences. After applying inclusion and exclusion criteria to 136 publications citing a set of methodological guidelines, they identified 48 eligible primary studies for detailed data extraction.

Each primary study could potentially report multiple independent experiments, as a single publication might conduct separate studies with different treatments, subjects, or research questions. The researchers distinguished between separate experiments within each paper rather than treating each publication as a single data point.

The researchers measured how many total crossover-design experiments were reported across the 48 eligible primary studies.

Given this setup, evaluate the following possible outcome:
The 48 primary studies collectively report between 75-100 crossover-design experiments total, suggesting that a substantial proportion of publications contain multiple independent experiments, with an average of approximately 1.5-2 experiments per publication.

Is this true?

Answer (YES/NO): NO